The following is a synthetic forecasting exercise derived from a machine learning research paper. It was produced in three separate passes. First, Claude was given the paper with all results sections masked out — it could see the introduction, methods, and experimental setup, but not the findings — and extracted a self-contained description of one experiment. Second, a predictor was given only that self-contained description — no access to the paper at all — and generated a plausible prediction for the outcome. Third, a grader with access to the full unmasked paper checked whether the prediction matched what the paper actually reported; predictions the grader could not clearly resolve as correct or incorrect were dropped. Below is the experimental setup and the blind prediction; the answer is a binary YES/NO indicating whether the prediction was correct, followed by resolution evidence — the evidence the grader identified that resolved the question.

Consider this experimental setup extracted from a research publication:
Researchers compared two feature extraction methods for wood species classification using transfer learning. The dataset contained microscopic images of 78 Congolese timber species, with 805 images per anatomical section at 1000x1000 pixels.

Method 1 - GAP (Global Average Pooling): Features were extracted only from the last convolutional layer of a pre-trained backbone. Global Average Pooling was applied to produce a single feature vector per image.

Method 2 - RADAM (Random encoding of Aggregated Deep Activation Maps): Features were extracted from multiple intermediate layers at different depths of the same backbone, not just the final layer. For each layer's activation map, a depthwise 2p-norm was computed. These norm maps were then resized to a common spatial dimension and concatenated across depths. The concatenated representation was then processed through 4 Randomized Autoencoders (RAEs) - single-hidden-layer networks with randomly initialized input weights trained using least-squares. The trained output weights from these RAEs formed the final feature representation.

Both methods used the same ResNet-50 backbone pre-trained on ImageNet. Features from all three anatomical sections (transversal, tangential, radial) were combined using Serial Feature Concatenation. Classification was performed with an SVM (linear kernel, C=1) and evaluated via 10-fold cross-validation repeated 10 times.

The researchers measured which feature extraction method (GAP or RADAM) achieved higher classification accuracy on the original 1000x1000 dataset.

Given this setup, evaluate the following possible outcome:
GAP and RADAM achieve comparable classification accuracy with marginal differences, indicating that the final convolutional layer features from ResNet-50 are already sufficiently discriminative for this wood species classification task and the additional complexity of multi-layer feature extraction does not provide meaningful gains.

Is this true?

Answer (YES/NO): NO